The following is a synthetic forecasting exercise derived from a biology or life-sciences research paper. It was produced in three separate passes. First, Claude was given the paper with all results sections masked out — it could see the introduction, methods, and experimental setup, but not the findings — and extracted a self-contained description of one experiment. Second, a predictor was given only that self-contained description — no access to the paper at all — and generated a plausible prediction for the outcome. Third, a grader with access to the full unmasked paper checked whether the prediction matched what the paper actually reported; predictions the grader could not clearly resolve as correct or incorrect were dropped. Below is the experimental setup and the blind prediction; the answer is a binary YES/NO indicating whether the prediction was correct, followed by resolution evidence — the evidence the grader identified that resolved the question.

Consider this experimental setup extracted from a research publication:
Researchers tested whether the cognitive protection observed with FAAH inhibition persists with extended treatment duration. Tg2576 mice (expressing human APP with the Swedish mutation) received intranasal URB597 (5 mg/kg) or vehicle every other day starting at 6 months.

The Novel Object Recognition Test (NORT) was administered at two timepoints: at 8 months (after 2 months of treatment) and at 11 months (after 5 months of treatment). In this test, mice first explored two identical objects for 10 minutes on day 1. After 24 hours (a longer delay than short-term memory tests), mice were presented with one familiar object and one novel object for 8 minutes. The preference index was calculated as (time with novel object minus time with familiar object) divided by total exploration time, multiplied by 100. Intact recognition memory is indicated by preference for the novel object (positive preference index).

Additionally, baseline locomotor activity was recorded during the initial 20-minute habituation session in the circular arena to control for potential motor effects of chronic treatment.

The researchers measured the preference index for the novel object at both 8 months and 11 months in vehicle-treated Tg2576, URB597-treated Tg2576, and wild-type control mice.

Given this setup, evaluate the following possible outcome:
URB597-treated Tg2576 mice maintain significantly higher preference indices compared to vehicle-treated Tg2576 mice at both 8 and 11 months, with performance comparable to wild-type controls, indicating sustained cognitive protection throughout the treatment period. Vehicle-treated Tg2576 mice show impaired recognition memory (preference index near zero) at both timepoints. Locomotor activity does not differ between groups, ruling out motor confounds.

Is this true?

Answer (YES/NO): NO